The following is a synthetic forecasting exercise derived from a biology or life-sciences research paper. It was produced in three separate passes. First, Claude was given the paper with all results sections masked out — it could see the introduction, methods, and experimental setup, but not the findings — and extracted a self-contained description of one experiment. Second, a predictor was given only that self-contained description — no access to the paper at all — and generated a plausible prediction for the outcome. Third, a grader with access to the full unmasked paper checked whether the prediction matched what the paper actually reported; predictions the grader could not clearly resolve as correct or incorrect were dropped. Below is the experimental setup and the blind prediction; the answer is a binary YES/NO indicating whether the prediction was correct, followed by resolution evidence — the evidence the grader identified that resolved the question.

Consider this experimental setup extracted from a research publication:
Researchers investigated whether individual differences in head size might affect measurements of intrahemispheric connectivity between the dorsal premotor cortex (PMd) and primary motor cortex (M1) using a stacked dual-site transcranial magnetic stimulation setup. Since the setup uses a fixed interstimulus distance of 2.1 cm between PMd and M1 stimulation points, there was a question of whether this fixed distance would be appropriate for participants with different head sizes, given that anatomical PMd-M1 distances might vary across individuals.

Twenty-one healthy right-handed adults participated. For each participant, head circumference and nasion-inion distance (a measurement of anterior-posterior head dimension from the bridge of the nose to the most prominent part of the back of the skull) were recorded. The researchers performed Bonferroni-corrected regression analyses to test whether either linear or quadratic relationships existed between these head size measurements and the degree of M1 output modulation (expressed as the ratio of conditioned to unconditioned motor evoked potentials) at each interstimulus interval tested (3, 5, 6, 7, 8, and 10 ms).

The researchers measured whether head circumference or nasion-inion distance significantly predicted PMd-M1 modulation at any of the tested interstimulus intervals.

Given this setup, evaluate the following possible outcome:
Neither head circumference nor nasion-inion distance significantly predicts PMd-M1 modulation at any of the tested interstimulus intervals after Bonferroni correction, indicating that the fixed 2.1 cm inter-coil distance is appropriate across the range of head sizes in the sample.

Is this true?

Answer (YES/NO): YES